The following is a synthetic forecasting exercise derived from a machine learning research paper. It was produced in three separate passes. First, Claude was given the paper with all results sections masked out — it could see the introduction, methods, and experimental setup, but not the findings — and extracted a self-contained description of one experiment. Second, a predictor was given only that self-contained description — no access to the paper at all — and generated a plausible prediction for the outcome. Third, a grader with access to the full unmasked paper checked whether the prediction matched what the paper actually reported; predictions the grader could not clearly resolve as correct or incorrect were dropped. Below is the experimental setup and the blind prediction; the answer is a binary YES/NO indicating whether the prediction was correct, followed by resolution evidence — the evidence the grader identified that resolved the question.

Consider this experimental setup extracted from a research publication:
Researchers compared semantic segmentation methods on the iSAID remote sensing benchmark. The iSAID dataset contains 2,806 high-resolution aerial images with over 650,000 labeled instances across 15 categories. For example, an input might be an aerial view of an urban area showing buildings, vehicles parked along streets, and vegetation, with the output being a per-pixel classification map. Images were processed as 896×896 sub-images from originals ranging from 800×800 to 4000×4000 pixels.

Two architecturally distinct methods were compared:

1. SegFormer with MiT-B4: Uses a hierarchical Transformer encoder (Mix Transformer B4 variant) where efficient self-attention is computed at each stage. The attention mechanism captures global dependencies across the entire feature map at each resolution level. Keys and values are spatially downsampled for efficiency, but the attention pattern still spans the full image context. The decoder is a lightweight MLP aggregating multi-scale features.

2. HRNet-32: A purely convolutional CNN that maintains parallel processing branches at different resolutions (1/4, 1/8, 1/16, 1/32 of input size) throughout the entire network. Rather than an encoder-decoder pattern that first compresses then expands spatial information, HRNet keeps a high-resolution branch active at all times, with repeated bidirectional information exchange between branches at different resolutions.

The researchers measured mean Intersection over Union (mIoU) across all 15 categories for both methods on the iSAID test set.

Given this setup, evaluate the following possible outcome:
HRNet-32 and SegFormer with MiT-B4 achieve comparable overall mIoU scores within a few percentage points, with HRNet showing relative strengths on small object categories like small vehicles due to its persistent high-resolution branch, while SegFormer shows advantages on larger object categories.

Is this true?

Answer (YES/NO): NO